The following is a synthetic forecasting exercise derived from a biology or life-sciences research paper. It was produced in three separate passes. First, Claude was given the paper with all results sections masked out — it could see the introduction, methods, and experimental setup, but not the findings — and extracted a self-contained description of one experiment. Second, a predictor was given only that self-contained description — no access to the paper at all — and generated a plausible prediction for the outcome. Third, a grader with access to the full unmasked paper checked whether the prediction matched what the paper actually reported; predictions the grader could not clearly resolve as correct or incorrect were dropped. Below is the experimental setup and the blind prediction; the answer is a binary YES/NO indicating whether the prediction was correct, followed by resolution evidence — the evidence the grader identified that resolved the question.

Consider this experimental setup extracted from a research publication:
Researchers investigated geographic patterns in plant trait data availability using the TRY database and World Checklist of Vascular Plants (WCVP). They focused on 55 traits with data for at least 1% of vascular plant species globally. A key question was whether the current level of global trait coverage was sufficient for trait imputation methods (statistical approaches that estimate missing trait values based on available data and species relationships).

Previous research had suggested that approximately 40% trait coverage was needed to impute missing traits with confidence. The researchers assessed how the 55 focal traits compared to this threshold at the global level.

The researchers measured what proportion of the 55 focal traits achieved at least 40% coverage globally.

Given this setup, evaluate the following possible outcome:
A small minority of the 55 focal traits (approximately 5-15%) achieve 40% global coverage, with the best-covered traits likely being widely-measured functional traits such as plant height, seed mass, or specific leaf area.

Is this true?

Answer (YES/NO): NO